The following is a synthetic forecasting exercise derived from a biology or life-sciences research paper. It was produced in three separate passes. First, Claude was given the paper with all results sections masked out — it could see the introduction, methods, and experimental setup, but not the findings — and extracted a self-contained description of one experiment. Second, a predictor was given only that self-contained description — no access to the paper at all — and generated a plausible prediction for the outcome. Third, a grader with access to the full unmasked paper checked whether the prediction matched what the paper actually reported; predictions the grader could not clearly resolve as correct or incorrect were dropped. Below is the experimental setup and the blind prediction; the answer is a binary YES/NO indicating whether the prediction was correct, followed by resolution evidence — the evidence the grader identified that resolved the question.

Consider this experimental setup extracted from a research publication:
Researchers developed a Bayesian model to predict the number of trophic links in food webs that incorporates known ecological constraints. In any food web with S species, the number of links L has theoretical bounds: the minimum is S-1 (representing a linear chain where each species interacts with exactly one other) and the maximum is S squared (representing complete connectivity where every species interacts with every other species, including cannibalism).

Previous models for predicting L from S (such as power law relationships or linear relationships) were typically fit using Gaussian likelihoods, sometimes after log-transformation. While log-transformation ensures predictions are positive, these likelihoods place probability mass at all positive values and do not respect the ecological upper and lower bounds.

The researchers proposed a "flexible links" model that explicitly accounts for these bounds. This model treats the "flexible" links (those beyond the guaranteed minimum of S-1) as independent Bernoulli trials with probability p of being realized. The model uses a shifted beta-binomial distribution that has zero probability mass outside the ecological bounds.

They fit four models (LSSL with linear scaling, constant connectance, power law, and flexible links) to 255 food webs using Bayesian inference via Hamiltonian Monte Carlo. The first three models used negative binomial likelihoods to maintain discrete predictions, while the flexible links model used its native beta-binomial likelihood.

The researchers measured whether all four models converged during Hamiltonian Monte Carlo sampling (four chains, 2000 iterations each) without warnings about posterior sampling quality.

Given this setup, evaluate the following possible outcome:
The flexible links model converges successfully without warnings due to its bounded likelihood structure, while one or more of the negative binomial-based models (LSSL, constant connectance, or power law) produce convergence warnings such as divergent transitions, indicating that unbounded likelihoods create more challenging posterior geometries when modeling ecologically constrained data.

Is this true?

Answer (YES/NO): NO